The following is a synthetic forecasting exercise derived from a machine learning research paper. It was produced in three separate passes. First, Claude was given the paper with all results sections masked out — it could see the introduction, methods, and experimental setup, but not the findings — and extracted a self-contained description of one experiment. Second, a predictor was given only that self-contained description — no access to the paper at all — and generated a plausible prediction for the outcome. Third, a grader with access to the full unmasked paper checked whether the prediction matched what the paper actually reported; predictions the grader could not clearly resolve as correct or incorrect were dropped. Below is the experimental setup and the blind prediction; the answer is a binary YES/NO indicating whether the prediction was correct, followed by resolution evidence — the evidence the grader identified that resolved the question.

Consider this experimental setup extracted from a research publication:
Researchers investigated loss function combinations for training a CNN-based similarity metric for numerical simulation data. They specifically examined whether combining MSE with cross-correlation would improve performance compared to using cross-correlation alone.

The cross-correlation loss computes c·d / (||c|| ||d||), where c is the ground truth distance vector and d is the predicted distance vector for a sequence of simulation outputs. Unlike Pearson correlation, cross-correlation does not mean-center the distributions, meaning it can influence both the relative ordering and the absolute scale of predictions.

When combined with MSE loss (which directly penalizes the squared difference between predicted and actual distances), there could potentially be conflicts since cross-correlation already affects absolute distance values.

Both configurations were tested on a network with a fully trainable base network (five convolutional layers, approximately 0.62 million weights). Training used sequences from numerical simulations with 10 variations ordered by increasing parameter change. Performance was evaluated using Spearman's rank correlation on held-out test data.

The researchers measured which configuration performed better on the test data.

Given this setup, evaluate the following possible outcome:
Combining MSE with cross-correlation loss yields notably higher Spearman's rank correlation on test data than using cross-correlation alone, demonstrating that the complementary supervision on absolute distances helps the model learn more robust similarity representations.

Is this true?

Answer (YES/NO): NO